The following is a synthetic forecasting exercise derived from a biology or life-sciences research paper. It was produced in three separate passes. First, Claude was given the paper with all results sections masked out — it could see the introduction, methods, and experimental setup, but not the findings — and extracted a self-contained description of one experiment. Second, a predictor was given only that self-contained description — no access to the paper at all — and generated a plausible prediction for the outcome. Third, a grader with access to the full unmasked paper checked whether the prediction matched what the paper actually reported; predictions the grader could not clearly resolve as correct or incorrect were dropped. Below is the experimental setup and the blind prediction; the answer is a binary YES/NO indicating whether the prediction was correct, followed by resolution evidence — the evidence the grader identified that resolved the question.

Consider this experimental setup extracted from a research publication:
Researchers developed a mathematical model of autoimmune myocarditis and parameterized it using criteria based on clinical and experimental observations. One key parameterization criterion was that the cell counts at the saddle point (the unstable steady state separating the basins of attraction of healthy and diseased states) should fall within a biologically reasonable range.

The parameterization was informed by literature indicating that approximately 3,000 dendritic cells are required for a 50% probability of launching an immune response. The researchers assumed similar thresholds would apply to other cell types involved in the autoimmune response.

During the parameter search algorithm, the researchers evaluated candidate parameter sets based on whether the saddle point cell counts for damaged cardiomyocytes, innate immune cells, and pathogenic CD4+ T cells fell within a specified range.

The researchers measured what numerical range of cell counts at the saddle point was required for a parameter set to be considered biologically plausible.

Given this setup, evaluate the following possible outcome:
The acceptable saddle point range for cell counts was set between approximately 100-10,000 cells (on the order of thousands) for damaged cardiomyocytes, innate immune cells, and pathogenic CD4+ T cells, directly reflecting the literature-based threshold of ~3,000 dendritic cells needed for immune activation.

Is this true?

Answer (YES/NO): YES